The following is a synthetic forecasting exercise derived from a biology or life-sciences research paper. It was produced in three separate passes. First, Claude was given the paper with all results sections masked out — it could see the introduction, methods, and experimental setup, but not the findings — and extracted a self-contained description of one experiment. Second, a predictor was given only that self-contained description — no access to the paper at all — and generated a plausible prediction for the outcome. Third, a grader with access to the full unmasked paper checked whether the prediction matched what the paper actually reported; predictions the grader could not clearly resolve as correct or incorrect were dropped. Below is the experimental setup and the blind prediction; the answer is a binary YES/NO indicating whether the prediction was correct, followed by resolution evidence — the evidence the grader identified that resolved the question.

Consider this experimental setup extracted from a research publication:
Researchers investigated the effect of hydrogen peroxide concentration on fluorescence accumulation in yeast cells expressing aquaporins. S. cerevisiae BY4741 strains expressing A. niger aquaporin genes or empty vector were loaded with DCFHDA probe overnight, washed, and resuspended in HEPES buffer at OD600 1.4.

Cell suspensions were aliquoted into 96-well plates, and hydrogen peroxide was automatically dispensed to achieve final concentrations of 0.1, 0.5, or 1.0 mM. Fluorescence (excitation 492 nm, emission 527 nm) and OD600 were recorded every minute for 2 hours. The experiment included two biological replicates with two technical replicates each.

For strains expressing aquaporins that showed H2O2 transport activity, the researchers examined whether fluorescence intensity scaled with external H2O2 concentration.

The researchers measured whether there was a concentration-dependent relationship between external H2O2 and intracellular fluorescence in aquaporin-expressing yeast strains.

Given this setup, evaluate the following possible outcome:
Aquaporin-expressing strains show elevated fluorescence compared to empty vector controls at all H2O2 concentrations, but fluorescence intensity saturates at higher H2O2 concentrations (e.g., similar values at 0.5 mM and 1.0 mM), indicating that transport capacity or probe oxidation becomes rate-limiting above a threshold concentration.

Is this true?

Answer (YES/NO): NO